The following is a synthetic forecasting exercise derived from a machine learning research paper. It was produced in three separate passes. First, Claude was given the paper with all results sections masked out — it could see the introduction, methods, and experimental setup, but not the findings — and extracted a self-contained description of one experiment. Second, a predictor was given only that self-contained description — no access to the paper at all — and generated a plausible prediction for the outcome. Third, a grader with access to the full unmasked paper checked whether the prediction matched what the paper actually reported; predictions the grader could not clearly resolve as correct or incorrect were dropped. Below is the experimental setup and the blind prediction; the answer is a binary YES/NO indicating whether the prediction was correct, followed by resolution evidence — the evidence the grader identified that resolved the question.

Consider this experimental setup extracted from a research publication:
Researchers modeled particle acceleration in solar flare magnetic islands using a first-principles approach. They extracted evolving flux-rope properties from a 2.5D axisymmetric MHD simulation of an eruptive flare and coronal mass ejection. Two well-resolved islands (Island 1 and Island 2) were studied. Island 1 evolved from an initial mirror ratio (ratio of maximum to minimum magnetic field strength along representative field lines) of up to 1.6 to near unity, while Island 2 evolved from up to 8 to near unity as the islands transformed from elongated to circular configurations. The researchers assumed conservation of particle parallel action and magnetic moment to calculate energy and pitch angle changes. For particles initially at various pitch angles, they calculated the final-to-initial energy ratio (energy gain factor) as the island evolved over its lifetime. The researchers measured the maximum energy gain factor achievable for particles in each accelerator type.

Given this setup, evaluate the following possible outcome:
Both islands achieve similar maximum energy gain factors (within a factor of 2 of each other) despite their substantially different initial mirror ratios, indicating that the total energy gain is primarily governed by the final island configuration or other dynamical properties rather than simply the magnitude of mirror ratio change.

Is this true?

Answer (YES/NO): NO